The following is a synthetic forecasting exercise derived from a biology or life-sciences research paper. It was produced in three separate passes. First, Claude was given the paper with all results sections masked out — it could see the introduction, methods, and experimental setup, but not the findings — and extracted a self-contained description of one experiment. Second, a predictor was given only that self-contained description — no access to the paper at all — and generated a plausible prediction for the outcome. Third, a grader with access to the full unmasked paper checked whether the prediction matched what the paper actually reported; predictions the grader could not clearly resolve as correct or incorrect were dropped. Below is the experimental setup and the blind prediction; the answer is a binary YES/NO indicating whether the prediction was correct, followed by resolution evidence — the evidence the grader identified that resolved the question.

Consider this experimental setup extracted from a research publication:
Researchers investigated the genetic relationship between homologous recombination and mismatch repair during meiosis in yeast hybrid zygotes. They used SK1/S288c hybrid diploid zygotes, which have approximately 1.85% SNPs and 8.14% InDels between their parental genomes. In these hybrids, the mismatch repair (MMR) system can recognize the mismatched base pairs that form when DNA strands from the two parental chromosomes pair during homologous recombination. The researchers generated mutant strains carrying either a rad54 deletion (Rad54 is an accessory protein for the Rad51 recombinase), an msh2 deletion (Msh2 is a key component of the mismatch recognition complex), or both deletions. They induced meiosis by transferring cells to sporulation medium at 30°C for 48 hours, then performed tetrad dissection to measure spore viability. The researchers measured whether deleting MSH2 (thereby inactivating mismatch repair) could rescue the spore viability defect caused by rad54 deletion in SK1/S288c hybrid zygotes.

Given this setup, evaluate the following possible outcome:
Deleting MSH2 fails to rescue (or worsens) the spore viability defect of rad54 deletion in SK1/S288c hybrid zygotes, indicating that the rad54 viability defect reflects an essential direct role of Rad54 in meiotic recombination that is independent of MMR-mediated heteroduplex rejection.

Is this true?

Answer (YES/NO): NO